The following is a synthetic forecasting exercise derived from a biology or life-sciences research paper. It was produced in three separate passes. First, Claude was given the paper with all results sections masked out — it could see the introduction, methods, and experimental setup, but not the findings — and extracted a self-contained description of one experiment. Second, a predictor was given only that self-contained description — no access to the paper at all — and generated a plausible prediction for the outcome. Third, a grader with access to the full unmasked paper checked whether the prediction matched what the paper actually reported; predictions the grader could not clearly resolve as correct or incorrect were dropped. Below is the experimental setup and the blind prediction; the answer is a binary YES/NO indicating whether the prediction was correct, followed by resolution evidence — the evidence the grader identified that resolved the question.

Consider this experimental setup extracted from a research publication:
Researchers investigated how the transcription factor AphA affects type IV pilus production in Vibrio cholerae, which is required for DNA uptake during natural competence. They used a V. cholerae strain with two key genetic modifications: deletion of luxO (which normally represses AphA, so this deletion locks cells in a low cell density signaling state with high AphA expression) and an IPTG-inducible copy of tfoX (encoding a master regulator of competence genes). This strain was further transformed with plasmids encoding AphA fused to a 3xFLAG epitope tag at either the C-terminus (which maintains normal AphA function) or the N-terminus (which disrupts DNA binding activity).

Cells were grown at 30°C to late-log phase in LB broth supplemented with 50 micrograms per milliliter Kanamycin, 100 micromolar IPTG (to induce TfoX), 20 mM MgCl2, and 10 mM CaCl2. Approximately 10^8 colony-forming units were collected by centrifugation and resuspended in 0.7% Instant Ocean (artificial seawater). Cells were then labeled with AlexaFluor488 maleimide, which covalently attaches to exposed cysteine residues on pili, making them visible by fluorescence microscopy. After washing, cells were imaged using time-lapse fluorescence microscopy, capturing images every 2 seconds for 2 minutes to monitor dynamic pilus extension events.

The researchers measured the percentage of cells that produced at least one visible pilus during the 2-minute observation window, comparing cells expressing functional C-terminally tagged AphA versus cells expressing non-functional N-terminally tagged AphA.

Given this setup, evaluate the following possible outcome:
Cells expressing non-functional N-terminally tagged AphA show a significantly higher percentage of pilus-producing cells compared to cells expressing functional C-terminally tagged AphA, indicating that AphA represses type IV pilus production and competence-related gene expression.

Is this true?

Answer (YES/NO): NO